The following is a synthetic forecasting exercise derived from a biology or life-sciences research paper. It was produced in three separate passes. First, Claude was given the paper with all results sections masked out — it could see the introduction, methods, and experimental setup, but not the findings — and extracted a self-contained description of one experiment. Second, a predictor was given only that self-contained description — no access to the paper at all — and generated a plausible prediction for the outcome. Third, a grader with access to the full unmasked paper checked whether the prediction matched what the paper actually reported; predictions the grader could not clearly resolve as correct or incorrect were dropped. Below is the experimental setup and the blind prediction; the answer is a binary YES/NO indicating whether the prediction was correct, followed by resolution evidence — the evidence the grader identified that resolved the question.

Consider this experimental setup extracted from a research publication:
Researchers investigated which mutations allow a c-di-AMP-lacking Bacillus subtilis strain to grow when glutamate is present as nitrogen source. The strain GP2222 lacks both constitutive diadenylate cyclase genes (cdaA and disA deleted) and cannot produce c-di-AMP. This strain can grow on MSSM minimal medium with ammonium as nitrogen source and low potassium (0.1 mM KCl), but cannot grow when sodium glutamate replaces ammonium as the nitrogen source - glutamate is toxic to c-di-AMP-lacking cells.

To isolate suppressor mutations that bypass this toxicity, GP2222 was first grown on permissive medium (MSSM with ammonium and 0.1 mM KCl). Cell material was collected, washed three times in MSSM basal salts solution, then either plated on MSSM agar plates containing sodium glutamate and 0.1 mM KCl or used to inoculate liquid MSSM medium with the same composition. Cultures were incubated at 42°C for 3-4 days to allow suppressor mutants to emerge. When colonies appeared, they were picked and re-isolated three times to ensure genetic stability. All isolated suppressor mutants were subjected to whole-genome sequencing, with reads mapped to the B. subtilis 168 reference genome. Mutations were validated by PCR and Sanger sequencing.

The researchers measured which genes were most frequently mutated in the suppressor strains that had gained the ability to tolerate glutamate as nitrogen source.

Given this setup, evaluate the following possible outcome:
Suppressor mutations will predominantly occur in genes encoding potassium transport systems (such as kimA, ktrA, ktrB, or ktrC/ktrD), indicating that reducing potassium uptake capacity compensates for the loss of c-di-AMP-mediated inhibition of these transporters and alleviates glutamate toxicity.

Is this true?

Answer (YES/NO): NO